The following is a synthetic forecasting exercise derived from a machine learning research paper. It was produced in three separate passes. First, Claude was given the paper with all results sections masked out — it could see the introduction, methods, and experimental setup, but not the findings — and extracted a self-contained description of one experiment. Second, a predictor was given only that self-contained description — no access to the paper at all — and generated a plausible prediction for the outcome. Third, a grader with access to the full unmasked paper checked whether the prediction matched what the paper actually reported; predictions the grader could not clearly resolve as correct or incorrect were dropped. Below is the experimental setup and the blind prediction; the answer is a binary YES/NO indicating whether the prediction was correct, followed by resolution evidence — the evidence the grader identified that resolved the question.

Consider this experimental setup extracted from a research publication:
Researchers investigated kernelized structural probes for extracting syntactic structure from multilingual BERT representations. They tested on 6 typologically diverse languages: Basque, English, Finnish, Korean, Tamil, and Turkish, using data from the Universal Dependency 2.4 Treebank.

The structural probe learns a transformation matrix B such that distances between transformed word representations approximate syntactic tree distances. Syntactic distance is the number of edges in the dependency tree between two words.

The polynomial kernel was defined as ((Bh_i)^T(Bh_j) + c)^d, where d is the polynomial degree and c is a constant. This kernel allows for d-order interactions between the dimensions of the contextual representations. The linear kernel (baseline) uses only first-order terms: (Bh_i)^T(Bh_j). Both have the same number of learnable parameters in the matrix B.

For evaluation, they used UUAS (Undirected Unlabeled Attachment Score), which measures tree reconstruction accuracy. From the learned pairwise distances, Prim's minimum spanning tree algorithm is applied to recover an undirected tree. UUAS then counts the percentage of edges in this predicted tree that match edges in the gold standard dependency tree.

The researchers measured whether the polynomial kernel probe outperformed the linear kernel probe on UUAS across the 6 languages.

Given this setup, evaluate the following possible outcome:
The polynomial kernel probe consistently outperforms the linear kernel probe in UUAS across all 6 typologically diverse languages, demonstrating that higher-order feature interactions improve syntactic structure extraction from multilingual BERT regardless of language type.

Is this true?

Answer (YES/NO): NO